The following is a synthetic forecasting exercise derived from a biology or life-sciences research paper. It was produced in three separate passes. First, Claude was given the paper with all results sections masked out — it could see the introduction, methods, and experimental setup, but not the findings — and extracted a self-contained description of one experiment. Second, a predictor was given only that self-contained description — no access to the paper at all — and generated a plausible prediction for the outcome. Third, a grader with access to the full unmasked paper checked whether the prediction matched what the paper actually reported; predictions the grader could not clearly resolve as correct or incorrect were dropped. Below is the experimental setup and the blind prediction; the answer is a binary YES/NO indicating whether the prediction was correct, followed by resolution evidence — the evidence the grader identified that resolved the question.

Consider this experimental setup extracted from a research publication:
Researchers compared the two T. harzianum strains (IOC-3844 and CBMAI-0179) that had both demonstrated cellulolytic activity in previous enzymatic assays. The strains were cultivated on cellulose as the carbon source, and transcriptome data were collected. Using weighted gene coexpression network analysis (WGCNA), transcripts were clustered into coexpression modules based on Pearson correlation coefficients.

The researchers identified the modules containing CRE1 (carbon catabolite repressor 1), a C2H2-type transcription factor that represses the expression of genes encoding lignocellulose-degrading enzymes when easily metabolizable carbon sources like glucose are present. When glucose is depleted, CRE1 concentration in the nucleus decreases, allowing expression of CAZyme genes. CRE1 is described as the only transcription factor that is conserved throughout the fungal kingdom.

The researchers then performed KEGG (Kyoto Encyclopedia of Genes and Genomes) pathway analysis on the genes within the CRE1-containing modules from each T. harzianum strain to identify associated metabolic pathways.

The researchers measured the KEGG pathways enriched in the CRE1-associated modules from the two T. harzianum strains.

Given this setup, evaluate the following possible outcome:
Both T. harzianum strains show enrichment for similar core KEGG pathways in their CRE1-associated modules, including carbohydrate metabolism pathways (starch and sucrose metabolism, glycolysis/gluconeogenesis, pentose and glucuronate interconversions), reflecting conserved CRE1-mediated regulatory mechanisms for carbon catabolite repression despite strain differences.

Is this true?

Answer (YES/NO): NO